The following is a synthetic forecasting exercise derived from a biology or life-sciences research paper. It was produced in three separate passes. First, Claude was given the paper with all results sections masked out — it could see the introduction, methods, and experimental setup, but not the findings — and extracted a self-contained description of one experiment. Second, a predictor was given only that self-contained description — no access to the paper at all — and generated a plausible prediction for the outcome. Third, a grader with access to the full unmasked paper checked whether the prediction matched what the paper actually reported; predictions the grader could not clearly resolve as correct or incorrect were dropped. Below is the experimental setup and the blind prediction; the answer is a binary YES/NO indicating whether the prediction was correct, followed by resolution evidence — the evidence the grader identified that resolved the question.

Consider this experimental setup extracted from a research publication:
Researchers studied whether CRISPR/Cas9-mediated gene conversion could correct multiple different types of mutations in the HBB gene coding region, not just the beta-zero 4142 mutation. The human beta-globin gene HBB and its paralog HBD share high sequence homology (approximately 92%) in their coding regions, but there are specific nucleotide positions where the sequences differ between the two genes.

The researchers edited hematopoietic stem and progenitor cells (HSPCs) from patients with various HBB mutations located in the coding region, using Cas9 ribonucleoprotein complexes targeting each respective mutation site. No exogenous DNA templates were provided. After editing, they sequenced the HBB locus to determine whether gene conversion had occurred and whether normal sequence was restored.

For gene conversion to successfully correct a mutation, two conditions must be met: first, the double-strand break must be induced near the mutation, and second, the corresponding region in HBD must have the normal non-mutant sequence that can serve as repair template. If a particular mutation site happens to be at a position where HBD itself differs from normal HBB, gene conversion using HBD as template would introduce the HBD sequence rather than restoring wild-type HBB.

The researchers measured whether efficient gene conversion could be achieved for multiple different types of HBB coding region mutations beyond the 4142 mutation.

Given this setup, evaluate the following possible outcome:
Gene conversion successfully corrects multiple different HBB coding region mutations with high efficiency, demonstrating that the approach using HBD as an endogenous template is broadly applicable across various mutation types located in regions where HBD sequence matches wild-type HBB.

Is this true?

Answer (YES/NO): YES